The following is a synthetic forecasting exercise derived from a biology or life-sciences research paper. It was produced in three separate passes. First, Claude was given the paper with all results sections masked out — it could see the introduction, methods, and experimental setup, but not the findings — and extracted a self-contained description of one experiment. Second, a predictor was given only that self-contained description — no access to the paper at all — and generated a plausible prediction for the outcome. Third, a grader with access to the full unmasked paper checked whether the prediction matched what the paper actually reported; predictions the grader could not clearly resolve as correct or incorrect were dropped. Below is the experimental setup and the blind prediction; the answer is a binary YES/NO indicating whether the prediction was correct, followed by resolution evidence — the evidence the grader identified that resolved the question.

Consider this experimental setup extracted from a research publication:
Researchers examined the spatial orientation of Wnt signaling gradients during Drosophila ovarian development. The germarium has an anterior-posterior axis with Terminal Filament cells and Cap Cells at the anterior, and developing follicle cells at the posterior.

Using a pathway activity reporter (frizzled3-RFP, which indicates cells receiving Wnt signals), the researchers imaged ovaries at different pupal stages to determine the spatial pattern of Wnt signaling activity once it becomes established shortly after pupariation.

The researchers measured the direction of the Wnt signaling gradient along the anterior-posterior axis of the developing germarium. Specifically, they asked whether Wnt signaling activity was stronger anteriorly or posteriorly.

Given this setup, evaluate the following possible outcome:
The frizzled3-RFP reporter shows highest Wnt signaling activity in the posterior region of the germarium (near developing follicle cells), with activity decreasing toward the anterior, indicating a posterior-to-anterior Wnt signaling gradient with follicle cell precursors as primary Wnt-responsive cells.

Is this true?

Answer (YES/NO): NO